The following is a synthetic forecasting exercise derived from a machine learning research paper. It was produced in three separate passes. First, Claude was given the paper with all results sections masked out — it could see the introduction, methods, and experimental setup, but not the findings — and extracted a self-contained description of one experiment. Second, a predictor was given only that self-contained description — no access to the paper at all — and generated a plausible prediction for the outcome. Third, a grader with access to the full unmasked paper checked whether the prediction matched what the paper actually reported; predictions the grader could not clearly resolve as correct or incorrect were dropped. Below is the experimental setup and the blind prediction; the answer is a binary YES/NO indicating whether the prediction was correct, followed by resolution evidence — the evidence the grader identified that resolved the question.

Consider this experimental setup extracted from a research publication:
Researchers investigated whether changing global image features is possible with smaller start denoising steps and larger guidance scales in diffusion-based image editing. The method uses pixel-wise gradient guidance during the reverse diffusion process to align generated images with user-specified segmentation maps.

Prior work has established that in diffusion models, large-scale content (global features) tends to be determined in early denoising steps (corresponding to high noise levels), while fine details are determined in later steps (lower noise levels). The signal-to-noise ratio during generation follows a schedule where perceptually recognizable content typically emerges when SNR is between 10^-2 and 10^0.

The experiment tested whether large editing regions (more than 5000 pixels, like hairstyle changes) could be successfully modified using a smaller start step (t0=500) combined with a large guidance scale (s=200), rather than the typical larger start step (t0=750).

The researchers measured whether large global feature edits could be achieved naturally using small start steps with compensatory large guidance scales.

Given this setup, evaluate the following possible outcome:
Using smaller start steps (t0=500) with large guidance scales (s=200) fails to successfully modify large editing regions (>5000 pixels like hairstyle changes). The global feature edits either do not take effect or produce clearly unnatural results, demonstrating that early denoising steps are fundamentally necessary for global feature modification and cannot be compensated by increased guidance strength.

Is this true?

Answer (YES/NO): YES